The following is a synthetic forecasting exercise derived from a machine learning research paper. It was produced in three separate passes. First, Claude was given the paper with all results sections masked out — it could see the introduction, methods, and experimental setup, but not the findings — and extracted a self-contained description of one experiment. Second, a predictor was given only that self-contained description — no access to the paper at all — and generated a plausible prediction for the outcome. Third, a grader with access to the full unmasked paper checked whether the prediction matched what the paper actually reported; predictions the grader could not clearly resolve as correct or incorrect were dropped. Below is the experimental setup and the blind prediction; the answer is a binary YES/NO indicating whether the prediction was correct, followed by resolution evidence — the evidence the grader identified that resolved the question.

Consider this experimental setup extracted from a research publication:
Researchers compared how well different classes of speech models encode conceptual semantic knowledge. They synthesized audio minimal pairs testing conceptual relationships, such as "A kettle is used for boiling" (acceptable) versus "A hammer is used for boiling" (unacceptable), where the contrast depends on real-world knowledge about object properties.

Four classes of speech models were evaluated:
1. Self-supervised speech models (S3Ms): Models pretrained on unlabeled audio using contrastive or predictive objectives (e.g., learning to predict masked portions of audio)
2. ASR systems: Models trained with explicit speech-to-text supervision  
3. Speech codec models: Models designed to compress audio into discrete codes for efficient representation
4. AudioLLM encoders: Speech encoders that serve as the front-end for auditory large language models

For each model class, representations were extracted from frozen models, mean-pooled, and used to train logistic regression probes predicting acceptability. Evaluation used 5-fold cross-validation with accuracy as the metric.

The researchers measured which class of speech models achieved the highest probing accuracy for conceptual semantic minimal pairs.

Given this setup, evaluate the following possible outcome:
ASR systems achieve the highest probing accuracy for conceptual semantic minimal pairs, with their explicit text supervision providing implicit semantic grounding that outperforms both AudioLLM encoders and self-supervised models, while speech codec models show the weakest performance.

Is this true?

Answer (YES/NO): NO